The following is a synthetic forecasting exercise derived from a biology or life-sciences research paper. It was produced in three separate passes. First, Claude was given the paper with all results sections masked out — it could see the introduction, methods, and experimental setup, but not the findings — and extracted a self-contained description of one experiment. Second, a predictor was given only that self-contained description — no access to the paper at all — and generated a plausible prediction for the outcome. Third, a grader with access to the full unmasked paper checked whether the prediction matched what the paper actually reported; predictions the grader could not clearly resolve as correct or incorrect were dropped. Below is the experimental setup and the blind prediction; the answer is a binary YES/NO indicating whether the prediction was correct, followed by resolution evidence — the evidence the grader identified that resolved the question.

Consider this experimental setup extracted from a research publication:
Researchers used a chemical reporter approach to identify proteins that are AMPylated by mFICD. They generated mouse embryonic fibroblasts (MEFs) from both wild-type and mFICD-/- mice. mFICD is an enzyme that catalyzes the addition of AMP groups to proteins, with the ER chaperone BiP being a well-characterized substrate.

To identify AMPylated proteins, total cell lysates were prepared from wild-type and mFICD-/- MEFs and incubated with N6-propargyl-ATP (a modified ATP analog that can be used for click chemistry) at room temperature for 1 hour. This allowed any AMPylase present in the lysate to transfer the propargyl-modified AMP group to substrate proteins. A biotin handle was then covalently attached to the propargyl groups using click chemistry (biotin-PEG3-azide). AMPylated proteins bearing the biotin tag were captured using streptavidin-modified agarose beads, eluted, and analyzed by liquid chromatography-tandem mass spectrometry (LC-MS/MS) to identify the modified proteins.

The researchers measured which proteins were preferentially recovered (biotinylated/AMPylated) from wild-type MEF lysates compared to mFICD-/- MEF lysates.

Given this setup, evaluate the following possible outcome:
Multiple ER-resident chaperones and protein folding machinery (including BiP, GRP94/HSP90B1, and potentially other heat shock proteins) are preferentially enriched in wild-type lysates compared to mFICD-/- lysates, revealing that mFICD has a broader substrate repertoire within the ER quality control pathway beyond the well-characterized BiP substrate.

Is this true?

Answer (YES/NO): NO